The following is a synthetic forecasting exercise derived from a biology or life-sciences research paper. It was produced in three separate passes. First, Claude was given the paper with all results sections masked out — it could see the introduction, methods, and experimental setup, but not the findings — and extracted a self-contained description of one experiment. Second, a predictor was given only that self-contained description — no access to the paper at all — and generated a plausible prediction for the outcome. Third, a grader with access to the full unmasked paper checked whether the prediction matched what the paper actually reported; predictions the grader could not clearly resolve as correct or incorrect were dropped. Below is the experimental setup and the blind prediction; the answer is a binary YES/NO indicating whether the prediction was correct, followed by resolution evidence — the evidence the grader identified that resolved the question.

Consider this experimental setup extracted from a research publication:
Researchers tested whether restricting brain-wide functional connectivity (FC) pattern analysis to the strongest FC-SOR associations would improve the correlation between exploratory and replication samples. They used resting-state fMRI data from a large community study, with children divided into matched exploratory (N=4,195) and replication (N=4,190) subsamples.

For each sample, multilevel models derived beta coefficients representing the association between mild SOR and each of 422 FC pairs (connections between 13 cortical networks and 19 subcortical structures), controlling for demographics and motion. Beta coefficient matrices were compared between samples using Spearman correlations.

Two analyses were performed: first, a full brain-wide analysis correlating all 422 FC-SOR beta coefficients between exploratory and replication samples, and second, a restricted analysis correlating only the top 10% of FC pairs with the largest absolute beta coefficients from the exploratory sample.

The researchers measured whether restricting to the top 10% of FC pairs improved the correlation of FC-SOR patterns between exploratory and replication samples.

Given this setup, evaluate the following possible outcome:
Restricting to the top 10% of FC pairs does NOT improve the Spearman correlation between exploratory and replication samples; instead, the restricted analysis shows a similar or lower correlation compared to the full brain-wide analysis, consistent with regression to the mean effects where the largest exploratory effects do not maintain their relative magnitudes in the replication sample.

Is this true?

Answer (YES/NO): NO